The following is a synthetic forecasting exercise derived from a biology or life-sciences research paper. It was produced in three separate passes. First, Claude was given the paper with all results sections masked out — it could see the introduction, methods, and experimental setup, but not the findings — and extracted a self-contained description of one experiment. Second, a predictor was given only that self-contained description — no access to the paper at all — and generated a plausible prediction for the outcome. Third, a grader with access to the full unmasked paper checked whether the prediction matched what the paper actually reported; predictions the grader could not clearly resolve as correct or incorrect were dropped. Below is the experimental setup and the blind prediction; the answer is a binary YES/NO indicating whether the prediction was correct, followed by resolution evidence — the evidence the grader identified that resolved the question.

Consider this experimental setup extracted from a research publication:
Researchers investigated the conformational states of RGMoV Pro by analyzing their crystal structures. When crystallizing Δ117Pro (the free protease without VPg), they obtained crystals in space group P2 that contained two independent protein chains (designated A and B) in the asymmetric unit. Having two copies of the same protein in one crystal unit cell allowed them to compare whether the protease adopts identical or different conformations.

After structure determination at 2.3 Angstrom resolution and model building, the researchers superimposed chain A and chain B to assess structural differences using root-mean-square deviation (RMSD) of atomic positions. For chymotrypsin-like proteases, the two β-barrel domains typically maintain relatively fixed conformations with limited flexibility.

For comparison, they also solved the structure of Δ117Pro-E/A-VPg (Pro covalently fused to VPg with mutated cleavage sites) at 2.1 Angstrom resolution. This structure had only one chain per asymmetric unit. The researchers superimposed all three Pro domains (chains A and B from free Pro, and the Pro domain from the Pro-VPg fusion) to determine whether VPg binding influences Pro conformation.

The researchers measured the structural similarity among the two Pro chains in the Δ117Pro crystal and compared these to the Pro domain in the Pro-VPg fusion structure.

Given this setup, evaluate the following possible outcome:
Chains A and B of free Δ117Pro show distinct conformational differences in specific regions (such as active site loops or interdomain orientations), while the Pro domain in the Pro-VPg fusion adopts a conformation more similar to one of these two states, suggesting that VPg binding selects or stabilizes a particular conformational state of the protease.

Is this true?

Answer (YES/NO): NO